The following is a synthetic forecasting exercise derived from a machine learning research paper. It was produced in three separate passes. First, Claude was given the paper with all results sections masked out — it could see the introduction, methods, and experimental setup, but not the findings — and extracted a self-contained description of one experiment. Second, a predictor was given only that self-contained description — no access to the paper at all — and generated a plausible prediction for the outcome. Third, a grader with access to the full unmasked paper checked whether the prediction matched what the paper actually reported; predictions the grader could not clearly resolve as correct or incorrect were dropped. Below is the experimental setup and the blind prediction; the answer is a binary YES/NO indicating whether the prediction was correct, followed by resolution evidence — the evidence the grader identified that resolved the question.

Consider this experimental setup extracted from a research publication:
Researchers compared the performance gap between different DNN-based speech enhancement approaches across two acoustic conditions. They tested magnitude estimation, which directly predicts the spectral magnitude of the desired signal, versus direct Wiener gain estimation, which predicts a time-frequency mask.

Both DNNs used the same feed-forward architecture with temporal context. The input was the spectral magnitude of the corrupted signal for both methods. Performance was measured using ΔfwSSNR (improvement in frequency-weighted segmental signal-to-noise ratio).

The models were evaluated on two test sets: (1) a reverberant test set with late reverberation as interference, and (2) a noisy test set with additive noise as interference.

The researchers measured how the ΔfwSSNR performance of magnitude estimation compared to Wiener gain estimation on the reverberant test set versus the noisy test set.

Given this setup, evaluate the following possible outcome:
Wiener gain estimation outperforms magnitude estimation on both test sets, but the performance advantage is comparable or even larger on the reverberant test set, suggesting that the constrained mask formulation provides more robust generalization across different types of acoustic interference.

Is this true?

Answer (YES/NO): NO